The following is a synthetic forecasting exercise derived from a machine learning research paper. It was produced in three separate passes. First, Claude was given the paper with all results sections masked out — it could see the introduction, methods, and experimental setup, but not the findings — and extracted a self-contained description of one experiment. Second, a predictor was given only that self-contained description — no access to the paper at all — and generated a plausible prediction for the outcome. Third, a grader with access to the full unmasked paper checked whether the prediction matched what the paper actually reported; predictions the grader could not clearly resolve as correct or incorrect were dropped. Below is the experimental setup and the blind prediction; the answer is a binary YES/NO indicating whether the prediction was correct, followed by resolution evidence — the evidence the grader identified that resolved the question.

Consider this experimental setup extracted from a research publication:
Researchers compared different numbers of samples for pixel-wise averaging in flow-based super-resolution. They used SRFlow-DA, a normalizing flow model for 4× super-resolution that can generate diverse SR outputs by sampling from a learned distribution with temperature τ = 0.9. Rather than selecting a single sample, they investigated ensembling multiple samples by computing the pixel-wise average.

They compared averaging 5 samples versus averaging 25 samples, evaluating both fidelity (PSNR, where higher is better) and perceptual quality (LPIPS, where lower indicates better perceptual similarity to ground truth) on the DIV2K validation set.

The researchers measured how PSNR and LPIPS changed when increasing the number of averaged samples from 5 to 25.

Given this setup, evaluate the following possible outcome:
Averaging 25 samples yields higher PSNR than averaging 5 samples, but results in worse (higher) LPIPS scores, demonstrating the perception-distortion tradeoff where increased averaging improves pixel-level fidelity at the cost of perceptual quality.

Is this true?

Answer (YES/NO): YES